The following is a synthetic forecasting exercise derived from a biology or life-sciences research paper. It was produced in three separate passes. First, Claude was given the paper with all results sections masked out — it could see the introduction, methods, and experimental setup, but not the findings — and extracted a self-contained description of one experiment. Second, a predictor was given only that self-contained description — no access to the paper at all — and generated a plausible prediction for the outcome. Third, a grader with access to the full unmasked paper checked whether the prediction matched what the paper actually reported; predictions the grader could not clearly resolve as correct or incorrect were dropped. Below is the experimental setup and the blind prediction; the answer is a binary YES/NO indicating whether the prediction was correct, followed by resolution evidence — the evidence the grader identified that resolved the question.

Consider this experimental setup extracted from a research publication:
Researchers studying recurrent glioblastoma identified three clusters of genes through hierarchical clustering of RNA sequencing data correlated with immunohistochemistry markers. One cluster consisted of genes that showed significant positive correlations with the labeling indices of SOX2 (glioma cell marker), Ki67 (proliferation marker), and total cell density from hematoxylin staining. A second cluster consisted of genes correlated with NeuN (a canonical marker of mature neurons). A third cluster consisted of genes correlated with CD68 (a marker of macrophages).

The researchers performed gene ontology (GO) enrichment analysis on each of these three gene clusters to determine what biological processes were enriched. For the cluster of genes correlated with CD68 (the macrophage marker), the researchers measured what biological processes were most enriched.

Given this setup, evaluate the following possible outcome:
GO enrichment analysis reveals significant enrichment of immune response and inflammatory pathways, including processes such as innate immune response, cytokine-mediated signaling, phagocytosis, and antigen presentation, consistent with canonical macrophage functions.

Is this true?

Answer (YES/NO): YES